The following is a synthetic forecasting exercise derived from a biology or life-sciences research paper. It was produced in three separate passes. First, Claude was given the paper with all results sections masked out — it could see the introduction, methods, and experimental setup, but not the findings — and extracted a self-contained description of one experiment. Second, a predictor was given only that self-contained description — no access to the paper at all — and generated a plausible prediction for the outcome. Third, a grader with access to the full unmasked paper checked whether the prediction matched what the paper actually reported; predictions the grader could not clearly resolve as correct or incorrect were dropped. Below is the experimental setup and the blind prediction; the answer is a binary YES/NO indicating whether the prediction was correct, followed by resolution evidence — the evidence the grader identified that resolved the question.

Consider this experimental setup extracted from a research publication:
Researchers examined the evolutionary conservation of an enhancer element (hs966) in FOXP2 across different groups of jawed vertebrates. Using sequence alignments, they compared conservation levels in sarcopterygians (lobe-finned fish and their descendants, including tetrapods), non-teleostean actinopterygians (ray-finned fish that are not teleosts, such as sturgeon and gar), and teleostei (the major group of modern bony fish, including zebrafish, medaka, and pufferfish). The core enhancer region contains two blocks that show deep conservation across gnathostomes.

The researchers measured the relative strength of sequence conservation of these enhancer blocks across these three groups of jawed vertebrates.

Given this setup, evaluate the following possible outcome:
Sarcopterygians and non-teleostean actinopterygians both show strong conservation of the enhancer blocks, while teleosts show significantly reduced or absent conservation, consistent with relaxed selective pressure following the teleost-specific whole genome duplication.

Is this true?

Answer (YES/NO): NO